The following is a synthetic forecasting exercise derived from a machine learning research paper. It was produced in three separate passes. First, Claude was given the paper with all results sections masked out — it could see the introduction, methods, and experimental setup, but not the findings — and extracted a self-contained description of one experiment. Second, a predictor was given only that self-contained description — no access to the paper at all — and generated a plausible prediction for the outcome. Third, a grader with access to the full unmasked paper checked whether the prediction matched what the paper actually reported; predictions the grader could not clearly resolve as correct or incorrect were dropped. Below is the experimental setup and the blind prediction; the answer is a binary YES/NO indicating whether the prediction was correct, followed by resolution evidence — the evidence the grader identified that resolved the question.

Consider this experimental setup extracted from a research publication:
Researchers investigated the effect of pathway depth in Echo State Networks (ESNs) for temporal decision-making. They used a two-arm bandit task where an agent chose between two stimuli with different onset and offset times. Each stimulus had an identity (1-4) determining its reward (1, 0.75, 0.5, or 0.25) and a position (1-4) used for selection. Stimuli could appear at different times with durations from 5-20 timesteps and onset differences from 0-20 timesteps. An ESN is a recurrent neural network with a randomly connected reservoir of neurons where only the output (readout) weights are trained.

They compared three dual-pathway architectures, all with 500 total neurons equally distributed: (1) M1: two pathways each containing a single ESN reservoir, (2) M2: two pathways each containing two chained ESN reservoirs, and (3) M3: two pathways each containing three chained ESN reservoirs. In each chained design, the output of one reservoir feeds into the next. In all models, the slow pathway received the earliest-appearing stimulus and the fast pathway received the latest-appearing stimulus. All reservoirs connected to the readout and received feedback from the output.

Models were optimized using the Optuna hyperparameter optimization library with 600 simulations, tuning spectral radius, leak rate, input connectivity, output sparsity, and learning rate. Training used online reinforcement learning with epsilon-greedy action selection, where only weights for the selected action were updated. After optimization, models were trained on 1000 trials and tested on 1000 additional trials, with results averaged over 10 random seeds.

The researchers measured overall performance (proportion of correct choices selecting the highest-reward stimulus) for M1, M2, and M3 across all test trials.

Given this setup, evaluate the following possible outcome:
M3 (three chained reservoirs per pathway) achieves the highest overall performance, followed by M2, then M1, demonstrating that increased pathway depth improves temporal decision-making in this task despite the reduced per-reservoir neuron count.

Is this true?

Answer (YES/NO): YES